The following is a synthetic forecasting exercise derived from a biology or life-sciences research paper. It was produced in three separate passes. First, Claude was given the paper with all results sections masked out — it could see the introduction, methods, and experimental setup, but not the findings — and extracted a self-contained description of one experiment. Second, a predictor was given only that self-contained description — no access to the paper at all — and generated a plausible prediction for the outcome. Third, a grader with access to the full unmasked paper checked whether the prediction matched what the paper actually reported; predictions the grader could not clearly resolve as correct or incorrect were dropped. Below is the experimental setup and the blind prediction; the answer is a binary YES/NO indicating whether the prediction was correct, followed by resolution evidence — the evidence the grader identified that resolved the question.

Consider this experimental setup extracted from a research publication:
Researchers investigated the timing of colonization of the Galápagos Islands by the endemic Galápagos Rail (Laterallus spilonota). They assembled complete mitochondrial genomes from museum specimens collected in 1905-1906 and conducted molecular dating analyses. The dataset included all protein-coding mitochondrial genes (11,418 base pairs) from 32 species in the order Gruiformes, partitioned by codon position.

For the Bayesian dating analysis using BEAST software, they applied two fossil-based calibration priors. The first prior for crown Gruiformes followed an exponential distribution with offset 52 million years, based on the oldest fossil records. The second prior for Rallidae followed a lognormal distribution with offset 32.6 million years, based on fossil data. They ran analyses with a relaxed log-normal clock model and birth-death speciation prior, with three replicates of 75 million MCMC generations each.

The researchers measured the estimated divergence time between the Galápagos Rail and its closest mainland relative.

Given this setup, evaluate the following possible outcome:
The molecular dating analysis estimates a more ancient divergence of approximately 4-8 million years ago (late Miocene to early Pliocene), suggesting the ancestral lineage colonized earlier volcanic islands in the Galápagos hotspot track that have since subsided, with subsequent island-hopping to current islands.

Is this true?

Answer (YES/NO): NO